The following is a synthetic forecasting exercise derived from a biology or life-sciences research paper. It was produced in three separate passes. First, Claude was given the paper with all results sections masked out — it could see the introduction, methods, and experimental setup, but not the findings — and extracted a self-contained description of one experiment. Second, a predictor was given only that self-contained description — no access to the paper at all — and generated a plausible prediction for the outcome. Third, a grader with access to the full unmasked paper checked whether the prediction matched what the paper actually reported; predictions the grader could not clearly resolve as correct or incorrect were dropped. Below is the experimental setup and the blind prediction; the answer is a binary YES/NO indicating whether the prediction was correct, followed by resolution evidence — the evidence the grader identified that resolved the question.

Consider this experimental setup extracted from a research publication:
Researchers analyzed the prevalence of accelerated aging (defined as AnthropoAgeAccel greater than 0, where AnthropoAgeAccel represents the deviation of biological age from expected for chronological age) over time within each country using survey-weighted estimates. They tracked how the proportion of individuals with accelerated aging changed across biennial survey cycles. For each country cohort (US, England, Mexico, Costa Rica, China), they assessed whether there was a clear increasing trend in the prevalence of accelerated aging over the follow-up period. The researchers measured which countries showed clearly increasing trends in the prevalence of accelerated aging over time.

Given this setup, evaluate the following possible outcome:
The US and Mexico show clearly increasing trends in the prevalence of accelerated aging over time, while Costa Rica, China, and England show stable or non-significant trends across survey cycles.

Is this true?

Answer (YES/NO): NO